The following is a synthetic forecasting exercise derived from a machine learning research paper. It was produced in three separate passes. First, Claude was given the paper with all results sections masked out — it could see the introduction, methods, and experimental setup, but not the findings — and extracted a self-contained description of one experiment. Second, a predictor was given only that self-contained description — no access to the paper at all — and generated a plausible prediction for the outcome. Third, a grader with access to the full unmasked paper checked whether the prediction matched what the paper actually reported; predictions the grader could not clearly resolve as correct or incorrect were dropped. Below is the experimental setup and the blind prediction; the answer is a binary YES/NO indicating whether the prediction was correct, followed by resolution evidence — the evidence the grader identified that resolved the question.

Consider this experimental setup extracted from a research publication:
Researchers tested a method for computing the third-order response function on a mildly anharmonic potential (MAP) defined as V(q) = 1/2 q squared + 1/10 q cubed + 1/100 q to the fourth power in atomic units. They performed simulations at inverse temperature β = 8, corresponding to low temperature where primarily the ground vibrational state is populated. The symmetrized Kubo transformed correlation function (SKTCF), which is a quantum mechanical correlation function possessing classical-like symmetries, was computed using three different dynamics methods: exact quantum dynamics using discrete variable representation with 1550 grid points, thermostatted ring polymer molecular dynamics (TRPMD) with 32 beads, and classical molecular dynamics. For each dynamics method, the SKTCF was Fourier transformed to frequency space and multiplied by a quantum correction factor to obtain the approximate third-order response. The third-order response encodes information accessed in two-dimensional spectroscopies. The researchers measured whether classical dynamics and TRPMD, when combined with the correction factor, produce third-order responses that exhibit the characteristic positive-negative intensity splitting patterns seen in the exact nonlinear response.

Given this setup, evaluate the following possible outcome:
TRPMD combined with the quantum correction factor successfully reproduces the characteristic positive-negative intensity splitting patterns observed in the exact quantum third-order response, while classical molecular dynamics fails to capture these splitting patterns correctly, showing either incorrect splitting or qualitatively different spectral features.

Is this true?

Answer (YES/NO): NO